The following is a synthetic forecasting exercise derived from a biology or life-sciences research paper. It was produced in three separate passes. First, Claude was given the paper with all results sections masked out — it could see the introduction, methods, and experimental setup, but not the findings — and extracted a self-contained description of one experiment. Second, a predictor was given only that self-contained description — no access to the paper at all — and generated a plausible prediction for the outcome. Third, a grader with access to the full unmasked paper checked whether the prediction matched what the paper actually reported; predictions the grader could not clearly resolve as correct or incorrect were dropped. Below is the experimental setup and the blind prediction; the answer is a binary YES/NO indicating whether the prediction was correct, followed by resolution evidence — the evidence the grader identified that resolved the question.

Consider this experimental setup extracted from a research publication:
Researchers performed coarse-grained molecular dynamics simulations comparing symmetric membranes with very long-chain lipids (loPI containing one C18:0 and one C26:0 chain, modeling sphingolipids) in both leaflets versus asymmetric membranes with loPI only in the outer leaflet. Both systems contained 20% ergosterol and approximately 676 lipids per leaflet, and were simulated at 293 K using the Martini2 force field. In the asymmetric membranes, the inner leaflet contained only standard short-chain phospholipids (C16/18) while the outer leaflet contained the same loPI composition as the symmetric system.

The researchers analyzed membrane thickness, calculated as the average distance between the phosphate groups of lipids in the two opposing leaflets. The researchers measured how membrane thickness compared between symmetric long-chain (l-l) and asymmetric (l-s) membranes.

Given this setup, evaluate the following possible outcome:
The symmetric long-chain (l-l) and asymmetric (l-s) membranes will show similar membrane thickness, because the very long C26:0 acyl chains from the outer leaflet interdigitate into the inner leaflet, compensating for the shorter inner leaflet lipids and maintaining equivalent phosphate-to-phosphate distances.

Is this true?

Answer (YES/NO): NO